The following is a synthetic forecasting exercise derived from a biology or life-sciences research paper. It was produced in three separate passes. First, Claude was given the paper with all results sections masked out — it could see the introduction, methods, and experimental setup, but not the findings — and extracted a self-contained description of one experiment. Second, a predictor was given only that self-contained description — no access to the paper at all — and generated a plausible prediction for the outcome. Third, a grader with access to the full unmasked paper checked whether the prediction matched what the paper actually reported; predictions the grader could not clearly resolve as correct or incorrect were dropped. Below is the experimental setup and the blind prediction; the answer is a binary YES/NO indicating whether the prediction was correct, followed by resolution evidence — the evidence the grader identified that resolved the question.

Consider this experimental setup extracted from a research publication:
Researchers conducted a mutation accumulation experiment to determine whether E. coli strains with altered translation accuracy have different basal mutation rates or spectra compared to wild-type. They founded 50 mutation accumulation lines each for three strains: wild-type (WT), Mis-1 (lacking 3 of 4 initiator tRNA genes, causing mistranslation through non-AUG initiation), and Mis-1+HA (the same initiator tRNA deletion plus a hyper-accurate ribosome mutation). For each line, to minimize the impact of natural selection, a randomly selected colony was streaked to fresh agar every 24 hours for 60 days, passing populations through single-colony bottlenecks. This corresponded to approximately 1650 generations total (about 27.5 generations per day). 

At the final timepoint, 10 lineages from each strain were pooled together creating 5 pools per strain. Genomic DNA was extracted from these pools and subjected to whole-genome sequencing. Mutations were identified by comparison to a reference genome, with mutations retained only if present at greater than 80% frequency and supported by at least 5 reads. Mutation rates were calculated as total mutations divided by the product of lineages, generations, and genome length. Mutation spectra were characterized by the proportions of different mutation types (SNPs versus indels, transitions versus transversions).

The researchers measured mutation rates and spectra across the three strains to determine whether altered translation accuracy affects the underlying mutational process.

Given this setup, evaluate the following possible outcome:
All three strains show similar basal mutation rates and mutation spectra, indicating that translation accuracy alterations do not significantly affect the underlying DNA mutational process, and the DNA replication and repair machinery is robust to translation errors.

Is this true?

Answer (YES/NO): YES